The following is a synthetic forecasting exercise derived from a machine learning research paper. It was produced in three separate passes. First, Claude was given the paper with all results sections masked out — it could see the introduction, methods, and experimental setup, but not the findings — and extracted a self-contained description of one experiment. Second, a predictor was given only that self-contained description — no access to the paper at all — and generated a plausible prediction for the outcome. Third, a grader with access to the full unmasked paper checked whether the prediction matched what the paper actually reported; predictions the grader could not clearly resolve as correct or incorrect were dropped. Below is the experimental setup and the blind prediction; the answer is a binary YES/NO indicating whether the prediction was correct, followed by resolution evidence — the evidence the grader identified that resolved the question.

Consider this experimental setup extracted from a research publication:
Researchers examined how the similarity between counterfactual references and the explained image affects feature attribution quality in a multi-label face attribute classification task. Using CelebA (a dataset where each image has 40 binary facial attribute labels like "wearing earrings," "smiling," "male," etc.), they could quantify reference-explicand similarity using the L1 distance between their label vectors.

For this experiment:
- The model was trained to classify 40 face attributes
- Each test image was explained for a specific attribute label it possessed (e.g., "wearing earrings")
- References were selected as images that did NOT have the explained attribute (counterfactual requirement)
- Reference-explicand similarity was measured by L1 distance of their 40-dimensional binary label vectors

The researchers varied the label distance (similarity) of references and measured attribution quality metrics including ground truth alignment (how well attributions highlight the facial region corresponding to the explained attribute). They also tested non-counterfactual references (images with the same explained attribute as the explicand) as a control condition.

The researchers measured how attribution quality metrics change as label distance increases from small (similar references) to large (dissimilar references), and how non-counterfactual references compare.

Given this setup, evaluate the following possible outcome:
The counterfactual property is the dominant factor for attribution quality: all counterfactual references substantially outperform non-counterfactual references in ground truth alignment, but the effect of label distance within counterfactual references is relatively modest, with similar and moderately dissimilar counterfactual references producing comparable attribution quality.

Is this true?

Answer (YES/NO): NO